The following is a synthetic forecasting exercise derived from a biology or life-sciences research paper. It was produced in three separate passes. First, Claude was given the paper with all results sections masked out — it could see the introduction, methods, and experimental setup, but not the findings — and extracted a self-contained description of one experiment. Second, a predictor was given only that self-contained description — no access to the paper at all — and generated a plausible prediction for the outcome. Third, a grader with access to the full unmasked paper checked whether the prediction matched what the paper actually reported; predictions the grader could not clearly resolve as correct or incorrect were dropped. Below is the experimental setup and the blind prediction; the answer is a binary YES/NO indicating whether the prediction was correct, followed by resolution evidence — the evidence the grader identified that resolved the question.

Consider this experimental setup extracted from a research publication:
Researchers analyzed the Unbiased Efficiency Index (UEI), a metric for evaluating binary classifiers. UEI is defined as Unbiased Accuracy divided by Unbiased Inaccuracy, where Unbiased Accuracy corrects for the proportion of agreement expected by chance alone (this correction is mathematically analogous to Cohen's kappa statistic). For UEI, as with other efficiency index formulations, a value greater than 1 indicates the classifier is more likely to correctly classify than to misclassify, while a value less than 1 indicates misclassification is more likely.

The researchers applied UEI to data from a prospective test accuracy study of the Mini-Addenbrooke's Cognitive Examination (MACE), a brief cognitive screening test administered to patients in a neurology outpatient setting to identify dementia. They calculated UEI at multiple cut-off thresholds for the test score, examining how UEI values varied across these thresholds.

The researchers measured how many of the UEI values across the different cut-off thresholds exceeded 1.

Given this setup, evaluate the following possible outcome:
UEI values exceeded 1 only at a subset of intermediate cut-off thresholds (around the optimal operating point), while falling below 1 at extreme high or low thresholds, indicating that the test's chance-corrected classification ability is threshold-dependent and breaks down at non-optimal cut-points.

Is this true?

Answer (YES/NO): NO